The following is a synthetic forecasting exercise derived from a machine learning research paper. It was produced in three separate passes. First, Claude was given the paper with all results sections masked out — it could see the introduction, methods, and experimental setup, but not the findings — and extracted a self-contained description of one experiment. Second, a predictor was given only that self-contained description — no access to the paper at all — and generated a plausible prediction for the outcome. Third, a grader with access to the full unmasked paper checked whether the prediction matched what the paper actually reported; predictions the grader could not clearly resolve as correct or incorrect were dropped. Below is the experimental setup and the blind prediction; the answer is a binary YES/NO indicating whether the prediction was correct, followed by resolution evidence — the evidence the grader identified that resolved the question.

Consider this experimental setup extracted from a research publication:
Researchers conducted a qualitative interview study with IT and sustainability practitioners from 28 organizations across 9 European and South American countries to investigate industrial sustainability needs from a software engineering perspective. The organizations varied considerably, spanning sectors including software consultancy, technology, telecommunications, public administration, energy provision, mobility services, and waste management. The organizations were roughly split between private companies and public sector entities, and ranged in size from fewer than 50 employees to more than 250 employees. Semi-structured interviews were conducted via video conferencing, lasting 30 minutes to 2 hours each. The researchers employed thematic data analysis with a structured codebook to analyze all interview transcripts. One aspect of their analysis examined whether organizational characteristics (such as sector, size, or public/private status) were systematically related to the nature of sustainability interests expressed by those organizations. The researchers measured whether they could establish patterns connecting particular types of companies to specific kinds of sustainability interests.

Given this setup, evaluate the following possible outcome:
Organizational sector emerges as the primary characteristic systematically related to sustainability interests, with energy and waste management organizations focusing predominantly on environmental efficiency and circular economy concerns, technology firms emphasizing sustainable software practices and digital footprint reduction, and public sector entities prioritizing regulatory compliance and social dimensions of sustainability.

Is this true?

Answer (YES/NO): NO